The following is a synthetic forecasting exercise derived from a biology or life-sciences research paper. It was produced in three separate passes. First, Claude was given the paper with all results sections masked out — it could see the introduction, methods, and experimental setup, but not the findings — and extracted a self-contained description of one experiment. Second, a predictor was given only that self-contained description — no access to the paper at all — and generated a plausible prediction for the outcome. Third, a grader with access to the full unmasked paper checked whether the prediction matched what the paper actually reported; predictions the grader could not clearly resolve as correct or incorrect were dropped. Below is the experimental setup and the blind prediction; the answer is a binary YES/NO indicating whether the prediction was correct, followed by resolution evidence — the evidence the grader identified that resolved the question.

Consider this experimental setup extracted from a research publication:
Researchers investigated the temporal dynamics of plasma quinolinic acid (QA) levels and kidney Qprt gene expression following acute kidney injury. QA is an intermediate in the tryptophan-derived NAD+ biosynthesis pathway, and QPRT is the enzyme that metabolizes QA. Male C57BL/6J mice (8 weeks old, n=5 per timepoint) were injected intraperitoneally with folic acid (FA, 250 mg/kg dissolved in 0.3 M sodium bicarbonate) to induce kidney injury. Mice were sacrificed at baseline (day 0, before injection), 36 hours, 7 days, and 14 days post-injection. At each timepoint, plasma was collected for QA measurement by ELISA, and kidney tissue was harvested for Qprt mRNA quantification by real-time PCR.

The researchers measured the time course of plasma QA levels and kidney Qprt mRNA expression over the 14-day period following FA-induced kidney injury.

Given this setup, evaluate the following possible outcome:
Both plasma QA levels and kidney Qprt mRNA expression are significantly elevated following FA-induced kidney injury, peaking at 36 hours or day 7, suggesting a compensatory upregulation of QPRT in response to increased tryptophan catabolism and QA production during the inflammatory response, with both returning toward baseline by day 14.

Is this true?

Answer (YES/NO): NO